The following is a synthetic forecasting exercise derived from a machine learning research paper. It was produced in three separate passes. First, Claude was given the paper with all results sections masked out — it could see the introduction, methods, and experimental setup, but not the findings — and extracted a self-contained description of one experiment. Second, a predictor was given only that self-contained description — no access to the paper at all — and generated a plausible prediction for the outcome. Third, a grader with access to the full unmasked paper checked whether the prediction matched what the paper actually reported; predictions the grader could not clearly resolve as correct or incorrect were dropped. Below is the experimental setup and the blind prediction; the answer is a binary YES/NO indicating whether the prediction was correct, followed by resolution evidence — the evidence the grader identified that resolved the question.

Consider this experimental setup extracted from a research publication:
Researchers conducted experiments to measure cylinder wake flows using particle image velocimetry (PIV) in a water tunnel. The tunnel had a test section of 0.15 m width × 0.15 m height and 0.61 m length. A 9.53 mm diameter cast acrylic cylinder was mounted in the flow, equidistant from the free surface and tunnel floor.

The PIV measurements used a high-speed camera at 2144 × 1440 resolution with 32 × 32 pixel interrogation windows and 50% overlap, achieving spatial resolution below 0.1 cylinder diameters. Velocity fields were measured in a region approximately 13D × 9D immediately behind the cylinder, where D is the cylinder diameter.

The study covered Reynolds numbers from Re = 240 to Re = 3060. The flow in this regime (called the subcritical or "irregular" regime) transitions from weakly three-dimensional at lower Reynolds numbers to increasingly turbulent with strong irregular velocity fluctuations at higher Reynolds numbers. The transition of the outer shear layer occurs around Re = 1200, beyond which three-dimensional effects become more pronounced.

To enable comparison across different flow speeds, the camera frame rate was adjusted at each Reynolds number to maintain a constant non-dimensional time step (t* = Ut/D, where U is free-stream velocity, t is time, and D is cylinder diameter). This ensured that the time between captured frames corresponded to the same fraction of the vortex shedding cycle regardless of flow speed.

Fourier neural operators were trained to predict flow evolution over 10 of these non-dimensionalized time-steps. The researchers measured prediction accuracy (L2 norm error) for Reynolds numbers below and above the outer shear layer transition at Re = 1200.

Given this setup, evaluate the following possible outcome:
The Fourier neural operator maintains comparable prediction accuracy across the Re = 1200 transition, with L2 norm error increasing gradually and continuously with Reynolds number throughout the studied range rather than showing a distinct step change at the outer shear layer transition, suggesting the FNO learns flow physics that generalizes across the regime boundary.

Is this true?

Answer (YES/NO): NO